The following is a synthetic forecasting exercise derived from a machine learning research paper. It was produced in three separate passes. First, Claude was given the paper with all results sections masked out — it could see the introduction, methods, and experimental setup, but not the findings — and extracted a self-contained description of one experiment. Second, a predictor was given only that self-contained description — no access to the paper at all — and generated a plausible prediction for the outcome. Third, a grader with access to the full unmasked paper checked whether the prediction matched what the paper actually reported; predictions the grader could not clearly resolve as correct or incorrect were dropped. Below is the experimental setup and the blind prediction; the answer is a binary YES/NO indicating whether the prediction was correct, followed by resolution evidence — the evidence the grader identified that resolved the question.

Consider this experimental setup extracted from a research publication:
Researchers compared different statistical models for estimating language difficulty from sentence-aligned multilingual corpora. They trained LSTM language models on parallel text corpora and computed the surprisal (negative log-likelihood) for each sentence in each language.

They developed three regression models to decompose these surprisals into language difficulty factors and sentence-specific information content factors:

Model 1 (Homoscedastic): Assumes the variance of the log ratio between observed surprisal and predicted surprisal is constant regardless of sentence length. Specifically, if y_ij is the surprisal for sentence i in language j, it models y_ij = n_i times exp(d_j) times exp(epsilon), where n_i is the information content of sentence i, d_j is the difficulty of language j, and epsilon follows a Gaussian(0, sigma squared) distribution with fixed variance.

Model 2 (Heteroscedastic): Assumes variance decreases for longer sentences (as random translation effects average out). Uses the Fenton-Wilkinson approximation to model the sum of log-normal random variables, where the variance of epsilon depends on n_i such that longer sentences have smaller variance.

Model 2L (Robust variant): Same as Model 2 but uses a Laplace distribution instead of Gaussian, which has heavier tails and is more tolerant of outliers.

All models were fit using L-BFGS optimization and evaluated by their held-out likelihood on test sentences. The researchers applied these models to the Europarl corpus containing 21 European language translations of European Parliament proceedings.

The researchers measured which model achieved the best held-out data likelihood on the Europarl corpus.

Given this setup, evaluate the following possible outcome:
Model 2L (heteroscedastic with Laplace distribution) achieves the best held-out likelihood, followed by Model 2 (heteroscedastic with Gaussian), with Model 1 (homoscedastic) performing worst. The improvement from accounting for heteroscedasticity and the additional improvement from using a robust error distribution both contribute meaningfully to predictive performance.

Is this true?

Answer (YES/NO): NO